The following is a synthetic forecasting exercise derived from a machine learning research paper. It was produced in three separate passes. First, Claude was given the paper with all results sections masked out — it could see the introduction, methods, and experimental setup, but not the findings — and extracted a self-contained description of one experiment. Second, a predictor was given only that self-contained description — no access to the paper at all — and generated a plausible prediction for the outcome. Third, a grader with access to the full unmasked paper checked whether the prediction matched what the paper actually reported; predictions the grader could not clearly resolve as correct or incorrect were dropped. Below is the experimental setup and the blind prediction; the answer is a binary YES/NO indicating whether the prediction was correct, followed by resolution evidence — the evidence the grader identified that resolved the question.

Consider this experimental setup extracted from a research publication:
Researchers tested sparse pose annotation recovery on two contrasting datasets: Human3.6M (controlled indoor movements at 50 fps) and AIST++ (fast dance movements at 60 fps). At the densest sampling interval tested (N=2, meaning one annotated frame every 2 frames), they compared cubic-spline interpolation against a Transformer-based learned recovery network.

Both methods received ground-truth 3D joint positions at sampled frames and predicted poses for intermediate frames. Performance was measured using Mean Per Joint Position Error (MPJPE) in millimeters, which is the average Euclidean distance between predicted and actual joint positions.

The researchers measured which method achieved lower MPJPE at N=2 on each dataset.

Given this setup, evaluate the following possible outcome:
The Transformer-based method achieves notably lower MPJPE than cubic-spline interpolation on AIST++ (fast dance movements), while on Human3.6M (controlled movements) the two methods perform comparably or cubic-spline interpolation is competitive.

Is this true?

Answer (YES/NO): NO